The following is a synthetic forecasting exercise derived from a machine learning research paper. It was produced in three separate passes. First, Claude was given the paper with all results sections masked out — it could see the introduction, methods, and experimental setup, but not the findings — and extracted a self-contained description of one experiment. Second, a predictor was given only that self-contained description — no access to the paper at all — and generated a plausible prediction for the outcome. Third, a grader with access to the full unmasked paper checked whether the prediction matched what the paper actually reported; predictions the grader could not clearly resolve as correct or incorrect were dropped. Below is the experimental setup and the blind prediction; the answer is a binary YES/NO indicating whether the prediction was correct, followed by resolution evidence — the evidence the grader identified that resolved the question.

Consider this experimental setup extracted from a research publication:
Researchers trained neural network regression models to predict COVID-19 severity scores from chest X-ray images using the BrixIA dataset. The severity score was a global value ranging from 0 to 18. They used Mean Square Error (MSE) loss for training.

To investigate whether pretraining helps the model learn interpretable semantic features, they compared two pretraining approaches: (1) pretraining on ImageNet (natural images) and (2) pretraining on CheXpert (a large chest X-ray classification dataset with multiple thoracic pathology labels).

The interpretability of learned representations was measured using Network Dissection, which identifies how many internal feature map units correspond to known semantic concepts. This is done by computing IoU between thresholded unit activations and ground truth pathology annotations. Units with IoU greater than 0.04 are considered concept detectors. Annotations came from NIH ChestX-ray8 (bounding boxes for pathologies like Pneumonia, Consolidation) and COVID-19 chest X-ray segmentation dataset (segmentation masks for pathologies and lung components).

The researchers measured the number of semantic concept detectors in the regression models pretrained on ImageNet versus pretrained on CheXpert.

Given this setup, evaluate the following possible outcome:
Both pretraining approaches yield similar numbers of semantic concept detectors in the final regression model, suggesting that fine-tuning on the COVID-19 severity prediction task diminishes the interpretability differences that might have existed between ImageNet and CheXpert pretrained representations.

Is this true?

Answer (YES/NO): NO